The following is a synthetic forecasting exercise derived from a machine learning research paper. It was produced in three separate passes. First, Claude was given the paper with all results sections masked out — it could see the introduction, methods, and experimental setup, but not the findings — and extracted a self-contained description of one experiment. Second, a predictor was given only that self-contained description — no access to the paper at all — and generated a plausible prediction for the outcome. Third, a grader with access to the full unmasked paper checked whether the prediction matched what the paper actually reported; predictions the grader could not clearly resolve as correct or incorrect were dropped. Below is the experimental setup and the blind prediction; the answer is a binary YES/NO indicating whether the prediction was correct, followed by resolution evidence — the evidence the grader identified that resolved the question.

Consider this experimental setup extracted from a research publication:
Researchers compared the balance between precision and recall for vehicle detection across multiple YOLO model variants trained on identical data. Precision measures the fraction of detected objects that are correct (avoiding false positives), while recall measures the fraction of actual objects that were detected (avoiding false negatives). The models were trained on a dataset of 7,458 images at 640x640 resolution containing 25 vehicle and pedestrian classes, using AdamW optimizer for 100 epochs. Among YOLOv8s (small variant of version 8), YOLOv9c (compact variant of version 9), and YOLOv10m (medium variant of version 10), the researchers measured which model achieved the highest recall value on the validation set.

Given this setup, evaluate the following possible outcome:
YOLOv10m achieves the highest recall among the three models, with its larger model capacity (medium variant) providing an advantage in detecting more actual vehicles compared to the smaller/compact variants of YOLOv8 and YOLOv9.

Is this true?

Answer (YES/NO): NO